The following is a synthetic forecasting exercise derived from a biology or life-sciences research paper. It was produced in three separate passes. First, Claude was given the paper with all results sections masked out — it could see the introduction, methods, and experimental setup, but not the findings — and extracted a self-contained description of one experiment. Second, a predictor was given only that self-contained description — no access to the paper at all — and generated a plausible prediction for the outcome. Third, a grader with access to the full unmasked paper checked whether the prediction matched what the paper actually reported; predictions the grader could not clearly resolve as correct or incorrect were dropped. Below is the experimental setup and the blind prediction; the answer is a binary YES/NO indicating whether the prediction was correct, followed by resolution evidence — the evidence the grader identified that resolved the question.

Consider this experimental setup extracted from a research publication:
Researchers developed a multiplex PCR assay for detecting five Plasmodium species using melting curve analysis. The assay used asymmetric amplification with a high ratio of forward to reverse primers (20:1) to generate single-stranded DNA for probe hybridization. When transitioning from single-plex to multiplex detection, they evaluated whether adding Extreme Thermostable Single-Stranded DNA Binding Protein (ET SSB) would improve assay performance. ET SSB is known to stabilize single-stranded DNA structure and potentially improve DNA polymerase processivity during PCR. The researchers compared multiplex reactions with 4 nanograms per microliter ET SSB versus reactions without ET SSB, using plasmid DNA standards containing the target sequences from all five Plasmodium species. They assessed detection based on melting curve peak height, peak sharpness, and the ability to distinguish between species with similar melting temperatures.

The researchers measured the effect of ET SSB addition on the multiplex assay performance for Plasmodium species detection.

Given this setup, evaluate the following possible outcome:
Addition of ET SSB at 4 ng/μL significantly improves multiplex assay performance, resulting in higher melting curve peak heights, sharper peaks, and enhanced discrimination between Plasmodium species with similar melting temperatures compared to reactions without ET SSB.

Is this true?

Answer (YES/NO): NO